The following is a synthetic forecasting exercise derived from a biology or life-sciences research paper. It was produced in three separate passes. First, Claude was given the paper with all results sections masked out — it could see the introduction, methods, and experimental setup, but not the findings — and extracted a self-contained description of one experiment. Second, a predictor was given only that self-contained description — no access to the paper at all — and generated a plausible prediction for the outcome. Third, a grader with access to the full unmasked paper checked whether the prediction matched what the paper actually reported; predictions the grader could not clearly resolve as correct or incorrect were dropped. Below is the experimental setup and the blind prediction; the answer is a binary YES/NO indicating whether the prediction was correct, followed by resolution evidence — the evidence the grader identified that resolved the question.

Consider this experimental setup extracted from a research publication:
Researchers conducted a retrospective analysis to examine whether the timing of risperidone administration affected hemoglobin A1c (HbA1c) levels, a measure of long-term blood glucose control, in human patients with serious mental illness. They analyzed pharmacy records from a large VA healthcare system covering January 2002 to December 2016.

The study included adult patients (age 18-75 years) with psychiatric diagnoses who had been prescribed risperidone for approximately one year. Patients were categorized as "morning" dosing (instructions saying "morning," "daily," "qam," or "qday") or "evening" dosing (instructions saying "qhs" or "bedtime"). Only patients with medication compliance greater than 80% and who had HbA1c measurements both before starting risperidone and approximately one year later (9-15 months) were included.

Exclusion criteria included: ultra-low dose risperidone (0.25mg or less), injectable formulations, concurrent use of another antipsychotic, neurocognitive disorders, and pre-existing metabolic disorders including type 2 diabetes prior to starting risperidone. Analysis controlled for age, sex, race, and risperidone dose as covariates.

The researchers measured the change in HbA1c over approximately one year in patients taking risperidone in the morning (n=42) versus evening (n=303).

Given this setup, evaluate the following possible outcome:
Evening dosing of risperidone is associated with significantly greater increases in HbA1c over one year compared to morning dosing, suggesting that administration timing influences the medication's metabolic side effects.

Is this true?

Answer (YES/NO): YES